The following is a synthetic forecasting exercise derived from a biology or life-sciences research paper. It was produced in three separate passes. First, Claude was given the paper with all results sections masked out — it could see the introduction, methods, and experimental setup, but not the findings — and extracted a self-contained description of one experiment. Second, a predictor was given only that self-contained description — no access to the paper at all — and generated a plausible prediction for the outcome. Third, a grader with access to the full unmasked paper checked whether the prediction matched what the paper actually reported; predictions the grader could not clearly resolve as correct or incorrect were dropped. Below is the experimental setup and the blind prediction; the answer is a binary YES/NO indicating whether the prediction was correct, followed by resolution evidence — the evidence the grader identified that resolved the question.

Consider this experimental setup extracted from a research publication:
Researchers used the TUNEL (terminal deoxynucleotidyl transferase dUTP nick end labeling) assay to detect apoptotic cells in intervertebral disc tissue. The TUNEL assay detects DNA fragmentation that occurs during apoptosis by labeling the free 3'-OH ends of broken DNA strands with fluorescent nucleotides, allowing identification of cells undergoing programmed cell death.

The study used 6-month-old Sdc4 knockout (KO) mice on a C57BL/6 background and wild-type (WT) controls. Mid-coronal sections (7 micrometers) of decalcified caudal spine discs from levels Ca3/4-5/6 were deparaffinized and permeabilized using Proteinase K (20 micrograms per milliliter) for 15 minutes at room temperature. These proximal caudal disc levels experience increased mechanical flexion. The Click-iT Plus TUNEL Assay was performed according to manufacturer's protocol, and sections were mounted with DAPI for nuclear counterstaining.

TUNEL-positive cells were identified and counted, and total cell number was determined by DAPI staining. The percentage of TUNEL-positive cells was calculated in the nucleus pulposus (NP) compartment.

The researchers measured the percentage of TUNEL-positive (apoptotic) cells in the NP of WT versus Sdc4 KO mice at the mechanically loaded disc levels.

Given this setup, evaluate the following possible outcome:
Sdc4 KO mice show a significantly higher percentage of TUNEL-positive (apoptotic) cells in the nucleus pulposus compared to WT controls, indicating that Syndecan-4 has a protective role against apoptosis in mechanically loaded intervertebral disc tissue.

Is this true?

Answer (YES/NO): NO